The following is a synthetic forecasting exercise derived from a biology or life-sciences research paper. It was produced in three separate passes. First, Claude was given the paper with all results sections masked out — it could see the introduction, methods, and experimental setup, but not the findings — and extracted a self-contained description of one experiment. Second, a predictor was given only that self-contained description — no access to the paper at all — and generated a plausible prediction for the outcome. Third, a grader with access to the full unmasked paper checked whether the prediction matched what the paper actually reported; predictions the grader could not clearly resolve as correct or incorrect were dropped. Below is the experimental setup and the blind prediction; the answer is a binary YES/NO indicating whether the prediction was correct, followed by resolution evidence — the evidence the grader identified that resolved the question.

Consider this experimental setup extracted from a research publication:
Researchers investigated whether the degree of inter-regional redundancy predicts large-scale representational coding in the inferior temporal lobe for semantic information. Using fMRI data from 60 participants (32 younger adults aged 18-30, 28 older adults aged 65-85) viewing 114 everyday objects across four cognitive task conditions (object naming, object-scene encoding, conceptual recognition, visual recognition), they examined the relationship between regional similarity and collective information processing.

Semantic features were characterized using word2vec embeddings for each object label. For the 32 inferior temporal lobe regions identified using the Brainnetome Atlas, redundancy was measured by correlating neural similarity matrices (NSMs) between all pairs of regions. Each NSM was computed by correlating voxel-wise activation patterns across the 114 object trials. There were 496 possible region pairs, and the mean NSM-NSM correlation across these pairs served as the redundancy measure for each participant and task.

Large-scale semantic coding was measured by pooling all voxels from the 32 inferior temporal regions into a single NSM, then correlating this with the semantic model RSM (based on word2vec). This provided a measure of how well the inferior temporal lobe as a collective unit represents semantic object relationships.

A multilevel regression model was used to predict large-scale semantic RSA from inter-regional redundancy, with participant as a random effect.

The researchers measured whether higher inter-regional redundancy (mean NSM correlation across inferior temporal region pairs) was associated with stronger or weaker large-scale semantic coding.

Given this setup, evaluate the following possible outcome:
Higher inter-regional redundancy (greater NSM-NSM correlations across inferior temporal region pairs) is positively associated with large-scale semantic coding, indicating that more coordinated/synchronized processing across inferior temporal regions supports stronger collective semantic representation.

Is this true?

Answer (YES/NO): NO